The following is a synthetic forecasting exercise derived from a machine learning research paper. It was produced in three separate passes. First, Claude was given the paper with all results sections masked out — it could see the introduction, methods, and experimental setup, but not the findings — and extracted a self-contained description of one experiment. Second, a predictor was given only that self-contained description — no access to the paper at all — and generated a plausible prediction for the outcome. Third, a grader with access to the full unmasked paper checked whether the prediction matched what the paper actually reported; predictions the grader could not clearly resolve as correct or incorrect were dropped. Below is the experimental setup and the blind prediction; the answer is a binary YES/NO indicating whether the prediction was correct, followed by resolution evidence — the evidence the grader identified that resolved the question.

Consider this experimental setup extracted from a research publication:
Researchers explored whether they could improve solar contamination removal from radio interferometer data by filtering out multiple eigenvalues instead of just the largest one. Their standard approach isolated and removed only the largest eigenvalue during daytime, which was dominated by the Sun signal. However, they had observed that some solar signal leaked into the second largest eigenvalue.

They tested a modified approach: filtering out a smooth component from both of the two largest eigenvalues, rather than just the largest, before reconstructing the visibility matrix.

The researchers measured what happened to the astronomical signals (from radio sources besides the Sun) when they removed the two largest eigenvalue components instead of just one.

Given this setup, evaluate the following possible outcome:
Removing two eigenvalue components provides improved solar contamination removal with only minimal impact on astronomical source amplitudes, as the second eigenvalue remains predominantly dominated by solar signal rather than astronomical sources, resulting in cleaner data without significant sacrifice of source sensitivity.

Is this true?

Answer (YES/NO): NO